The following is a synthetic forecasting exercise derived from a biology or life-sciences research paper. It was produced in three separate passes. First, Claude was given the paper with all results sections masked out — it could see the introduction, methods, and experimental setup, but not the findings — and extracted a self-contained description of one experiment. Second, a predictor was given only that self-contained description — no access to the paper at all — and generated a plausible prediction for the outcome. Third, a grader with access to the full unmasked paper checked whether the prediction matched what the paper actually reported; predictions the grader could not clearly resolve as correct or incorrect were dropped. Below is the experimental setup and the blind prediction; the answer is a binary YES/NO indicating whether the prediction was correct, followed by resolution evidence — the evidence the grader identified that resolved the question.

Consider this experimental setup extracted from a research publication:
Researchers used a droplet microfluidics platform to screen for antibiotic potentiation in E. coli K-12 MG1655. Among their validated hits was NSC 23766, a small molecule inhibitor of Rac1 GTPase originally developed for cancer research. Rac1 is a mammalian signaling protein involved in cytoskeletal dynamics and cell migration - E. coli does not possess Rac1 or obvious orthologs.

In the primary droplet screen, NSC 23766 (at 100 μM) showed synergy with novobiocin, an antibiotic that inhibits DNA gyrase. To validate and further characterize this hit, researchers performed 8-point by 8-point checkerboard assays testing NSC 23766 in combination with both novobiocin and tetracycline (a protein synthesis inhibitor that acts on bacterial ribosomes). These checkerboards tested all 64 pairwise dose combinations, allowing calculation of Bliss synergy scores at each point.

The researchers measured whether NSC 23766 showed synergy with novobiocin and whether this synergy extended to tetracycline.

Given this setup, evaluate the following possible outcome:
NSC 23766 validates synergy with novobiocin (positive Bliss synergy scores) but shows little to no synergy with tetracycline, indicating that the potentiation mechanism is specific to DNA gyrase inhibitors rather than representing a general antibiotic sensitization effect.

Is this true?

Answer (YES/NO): YES